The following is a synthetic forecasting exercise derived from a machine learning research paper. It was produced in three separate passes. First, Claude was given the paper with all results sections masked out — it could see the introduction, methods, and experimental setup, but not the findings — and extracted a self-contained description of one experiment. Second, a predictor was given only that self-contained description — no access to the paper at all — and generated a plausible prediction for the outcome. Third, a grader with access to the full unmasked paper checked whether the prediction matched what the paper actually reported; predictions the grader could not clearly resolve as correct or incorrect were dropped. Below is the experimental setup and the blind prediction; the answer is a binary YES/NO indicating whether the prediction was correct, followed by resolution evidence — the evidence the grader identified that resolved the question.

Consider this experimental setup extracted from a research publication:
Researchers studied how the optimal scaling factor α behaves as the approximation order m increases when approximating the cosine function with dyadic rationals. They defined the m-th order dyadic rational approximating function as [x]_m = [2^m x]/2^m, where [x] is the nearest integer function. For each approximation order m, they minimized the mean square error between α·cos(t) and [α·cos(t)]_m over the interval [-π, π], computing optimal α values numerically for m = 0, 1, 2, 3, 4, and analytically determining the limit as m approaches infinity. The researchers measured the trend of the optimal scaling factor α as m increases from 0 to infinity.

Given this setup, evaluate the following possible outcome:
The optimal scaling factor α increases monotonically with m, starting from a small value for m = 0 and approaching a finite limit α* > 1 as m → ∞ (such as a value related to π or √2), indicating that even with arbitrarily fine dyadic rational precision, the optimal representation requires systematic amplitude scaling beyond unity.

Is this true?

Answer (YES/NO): NO